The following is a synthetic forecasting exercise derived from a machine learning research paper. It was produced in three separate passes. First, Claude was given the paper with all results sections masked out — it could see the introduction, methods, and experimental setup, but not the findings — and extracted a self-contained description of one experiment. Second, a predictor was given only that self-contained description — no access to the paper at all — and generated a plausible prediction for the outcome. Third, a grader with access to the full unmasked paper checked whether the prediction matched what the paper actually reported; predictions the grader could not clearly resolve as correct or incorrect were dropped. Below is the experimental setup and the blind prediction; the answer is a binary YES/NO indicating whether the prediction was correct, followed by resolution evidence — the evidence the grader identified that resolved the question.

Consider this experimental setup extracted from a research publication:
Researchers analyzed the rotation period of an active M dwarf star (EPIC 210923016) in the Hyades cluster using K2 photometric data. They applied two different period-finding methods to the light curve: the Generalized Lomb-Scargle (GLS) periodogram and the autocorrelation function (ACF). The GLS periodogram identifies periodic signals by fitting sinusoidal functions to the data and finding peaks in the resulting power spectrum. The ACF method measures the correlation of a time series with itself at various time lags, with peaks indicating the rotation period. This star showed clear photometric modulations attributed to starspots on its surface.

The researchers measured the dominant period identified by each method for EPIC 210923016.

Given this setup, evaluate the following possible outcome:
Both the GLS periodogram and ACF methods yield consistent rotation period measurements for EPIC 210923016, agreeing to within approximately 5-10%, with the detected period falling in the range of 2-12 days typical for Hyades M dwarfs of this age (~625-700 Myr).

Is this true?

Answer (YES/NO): NO